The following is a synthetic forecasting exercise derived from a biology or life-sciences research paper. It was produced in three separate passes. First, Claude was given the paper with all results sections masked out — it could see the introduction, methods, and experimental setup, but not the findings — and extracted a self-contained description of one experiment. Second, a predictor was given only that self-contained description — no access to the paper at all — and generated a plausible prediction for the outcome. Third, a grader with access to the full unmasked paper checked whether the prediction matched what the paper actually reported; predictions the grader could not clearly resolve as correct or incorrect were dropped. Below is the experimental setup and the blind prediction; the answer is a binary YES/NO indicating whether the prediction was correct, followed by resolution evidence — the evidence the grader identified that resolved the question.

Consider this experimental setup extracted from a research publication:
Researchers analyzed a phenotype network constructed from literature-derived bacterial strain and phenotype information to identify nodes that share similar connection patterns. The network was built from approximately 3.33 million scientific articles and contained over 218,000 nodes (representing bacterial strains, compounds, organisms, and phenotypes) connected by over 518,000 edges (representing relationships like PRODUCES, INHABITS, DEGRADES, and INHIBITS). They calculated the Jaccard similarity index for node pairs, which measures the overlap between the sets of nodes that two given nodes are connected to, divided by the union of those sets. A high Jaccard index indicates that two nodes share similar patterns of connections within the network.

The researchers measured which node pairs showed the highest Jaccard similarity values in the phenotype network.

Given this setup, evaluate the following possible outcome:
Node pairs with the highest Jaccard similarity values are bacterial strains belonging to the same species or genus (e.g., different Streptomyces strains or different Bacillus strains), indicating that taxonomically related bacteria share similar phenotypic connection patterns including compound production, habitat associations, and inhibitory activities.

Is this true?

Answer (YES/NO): YES